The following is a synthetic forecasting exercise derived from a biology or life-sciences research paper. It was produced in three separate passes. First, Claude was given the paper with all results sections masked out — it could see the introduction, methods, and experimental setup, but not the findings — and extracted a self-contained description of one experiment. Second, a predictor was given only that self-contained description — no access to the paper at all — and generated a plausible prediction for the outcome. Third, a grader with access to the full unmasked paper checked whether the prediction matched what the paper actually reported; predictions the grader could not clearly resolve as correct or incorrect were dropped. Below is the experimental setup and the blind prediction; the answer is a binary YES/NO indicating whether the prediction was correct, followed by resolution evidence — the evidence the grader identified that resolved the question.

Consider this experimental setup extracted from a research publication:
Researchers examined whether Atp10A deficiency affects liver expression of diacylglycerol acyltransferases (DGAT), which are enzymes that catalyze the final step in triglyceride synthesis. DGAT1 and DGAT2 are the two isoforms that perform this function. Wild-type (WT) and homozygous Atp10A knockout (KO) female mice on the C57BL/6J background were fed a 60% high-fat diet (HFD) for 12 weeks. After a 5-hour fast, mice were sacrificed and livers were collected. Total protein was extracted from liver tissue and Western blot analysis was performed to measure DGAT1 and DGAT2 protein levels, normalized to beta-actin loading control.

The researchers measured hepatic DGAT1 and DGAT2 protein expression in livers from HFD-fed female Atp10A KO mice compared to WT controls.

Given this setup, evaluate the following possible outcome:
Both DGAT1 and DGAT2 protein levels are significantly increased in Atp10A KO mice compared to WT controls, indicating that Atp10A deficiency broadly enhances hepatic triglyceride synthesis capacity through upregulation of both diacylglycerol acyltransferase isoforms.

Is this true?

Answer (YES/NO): NO